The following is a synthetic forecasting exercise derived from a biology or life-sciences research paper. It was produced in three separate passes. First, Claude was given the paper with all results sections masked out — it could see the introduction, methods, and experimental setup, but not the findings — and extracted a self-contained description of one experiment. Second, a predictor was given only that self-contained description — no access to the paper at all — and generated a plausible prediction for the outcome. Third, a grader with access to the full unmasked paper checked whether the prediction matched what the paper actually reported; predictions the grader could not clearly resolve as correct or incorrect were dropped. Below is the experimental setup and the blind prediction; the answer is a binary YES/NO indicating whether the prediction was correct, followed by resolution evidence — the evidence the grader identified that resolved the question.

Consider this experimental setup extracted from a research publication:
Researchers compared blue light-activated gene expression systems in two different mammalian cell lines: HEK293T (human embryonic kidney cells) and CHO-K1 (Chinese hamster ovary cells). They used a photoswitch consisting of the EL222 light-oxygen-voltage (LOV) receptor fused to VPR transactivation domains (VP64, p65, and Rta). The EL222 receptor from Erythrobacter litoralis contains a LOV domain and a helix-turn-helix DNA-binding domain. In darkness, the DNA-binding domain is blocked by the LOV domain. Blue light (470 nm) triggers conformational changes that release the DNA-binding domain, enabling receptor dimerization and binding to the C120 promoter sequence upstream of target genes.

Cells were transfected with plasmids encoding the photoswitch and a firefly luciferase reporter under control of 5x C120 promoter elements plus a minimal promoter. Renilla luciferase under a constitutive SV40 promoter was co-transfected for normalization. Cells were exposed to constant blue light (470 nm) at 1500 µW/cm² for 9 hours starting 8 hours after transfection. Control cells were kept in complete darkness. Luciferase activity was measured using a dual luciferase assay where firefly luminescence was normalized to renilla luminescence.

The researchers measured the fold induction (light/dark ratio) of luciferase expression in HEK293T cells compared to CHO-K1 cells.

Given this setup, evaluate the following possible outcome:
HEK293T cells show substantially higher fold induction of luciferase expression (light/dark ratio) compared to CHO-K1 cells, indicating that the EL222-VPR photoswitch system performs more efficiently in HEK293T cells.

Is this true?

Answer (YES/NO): YES